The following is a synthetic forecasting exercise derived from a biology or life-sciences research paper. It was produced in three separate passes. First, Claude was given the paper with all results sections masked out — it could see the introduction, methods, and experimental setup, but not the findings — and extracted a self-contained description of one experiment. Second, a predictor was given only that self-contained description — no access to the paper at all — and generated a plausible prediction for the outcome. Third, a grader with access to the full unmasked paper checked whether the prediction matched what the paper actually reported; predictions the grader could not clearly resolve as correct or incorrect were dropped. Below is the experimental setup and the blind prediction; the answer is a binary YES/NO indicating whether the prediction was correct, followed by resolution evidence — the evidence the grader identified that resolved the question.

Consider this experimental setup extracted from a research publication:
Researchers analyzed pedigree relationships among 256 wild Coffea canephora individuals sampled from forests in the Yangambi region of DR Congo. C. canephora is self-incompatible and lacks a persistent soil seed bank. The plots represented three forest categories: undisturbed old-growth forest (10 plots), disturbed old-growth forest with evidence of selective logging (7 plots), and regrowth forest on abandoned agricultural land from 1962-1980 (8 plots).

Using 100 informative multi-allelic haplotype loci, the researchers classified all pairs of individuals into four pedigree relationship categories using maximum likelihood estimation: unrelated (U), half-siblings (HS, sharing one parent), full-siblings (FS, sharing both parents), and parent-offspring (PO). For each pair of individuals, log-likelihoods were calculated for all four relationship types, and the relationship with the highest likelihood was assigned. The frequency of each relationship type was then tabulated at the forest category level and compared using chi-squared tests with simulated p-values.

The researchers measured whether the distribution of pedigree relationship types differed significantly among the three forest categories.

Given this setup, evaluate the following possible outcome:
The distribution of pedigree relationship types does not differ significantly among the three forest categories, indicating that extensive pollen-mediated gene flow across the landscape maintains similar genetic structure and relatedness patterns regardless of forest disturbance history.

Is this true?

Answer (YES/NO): NO